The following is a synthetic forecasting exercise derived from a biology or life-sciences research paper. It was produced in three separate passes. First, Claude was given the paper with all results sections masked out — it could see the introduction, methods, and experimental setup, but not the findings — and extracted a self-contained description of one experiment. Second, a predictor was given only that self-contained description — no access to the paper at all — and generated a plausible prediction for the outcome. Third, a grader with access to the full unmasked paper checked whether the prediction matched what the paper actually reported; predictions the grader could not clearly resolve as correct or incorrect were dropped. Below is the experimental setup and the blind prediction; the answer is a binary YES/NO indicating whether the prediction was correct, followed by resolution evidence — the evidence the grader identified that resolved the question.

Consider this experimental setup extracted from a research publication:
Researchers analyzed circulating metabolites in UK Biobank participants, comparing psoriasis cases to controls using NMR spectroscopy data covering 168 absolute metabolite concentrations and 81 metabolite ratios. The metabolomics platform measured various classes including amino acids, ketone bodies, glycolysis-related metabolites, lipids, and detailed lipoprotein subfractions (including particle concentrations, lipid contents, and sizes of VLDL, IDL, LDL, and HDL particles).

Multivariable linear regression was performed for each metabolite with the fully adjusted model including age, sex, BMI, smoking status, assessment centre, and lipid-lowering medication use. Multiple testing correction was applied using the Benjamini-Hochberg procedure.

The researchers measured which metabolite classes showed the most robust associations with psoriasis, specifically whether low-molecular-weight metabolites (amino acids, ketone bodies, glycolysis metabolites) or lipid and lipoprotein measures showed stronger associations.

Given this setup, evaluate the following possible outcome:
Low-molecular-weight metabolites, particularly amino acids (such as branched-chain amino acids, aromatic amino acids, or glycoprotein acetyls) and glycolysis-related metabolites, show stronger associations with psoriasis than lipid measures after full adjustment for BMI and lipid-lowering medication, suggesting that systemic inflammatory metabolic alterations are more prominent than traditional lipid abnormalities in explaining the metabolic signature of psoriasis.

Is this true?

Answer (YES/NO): NO